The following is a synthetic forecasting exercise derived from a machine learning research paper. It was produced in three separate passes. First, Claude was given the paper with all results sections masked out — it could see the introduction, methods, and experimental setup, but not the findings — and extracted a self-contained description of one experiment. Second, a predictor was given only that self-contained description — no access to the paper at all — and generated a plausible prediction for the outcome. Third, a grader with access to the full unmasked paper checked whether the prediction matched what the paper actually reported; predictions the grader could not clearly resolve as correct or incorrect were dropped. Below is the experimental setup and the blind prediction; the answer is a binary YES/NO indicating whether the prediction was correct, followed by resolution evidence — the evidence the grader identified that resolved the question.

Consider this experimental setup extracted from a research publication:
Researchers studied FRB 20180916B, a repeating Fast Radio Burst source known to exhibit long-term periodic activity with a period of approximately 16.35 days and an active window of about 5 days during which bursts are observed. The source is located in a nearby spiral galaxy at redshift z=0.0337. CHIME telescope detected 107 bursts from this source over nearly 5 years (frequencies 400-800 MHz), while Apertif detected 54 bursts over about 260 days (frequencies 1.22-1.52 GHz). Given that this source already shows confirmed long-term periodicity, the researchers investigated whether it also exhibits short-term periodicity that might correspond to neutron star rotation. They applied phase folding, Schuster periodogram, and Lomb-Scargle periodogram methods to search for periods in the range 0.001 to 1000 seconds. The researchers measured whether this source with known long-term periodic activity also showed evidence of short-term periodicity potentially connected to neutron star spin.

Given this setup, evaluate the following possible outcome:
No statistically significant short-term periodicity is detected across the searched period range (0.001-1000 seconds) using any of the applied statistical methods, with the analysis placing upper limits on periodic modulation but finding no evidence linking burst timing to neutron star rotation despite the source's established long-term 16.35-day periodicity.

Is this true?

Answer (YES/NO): YES